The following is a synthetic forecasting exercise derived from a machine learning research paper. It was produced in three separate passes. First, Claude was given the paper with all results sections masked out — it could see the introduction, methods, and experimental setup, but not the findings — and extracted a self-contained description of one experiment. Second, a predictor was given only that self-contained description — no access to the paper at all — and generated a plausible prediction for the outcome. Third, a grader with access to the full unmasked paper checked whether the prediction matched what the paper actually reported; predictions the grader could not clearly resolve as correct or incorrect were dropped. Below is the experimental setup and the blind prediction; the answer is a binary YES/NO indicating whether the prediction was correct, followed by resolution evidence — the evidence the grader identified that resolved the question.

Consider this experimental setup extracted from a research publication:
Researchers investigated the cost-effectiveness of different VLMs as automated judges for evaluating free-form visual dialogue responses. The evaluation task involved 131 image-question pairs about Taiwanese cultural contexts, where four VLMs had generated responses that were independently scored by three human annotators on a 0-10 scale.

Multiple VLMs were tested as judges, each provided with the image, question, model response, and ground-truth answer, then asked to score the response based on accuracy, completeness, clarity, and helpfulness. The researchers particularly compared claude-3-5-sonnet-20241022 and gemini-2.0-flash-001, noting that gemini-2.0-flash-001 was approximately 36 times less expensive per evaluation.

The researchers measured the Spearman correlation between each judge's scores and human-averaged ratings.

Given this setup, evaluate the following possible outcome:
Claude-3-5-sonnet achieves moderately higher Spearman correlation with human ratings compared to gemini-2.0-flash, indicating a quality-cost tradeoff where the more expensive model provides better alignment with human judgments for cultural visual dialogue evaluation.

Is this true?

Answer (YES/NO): NO